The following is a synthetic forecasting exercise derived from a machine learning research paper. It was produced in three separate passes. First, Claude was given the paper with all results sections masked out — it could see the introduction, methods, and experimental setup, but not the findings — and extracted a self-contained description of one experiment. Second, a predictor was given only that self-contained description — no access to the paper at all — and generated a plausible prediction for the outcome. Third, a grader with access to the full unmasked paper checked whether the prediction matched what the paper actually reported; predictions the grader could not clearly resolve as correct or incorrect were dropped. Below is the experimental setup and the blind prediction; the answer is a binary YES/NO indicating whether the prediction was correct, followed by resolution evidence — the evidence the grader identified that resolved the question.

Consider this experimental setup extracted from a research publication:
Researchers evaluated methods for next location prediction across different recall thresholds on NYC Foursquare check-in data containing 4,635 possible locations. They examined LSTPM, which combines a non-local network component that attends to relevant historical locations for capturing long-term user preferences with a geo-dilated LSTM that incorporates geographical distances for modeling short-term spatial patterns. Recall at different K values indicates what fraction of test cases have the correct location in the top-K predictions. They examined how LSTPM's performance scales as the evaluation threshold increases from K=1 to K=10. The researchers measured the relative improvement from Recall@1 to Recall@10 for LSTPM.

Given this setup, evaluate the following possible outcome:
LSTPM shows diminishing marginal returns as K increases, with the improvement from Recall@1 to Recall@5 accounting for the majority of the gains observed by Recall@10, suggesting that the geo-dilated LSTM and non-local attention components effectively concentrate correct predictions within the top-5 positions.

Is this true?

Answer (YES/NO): YES